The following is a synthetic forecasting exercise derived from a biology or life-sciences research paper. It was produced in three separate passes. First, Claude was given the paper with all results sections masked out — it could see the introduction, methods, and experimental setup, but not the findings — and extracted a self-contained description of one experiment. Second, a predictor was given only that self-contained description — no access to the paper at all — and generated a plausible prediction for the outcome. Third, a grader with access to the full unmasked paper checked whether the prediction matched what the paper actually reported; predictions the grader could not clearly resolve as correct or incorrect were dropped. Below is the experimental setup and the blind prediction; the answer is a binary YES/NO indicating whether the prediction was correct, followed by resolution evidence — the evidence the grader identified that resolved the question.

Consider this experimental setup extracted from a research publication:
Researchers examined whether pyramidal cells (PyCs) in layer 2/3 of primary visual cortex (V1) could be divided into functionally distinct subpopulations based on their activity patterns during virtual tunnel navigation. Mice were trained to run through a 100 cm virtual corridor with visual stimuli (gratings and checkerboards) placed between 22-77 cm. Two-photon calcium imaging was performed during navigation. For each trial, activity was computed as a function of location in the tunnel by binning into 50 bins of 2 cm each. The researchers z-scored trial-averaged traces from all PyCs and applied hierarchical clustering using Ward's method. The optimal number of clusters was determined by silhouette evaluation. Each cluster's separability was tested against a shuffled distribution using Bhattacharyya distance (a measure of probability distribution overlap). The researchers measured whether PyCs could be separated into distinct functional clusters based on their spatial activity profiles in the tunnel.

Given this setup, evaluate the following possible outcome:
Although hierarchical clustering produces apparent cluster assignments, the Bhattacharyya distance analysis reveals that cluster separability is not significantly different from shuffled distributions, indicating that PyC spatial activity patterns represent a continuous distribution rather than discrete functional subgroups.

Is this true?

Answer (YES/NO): NO